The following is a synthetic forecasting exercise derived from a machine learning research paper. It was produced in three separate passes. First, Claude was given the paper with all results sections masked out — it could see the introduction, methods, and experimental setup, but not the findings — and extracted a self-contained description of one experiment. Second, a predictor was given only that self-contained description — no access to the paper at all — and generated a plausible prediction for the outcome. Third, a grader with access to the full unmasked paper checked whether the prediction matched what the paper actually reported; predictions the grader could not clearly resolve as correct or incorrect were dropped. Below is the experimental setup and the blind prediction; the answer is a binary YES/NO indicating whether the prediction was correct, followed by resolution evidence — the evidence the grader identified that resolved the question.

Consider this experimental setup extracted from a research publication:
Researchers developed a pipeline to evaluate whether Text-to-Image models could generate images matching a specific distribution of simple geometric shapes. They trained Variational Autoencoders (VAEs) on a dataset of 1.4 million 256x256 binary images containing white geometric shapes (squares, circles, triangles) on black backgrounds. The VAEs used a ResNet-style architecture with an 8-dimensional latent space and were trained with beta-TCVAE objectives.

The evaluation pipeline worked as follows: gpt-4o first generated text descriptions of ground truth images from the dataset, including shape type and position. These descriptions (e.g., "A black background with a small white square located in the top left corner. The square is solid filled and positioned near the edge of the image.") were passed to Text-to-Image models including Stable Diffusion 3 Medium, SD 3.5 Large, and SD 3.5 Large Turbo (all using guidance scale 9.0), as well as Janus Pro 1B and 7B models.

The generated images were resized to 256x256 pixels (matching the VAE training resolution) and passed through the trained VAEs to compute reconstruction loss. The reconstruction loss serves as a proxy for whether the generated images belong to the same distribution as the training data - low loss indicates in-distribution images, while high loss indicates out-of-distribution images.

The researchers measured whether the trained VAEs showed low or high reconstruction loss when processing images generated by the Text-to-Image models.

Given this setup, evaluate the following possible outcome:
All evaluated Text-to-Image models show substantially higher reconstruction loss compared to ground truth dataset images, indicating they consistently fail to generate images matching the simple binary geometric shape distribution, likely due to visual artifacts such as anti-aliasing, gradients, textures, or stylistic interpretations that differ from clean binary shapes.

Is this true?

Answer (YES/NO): YES